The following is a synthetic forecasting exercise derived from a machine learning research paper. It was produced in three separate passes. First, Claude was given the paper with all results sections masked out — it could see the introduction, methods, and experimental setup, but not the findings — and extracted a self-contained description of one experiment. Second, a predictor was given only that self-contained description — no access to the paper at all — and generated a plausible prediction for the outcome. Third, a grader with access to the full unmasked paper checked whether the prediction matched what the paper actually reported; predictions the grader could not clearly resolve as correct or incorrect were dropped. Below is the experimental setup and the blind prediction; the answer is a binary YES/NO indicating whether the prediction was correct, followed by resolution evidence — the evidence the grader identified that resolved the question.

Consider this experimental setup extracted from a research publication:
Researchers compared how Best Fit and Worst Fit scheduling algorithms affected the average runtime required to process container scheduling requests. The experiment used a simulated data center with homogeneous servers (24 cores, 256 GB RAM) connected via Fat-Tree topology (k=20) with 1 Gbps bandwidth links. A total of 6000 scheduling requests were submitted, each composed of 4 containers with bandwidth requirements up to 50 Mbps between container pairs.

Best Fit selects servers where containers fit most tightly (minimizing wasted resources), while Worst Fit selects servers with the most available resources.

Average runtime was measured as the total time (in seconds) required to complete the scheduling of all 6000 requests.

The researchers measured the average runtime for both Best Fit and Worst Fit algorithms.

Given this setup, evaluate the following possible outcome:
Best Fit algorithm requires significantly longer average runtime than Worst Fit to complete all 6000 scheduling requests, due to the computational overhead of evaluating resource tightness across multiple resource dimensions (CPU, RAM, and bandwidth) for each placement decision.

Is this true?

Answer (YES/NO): YES